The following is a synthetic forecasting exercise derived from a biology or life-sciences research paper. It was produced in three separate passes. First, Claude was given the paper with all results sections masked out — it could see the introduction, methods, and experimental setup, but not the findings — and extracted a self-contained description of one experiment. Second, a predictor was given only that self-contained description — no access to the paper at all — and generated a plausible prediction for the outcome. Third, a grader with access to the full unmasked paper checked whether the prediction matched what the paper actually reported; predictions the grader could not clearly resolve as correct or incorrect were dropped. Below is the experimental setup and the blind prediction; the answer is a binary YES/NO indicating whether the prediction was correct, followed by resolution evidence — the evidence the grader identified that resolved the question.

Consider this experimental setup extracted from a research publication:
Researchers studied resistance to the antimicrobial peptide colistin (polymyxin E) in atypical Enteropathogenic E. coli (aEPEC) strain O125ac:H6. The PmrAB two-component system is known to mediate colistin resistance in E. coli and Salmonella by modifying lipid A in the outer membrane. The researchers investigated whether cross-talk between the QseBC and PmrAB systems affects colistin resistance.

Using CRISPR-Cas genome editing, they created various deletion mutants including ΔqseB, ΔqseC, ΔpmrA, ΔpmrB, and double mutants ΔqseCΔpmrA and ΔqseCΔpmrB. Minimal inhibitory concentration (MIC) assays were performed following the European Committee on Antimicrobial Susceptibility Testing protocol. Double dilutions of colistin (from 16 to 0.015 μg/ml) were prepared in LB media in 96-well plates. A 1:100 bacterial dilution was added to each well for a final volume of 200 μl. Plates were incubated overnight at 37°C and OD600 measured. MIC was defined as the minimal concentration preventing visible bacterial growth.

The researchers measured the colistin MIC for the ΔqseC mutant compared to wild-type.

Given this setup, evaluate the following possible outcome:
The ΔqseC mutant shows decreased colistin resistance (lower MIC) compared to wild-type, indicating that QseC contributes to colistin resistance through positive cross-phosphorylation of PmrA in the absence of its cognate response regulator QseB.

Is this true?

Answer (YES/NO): NO